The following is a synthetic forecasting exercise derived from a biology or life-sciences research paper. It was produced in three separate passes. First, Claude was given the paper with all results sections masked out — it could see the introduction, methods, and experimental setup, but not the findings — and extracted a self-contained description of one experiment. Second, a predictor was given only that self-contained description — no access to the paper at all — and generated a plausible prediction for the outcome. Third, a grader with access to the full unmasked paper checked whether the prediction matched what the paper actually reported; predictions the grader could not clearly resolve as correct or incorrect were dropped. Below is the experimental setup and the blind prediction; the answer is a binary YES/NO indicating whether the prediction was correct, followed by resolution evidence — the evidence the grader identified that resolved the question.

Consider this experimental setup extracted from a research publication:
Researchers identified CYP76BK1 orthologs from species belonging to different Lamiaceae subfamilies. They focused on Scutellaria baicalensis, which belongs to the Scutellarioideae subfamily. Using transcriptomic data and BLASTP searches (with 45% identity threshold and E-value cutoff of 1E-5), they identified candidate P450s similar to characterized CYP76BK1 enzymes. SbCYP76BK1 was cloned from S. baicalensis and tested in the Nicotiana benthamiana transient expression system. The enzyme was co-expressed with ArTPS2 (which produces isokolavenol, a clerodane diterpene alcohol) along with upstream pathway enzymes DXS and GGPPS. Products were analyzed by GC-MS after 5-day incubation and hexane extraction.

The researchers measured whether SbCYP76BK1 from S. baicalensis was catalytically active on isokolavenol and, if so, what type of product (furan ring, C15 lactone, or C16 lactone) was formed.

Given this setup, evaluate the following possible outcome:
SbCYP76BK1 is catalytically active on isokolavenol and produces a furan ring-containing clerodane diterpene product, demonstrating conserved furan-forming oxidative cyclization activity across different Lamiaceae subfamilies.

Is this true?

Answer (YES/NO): NO